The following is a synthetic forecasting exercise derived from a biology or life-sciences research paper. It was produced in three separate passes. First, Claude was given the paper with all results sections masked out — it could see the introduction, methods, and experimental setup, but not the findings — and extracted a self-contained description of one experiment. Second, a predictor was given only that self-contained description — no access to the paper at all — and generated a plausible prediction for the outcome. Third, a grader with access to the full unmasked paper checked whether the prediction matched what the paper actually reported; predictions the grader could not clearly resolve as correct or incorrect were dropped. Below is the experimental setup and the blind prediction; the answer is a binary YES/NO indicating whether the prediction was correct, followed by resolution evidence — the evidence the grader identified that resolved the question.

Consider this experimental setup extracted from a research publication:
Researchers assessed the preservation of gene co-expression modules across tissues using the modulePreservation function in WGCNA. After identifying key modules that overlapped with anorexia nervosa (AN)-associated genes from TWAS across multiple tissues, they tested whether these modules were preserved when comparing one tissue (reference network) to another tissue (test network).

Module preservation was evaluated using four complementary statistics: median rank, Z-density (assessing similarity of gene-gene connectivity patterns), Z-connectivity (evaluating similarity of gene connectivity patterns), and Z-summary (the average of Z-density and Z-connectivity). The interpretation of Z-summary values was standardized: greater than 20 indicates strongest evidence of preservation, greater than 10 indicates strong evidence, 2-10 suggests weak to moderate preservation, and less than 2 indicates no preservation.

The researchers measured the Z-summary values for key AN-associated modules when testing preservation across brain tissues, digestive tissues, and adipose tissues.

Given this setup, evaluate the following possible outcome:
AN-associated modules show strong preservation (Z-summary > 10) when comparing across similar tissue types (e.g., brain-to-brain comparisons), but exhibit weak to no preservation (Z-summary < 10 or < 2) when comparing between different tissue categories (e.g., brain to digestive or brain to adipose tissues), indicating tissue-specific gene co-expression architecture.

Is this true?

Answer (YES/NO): NO